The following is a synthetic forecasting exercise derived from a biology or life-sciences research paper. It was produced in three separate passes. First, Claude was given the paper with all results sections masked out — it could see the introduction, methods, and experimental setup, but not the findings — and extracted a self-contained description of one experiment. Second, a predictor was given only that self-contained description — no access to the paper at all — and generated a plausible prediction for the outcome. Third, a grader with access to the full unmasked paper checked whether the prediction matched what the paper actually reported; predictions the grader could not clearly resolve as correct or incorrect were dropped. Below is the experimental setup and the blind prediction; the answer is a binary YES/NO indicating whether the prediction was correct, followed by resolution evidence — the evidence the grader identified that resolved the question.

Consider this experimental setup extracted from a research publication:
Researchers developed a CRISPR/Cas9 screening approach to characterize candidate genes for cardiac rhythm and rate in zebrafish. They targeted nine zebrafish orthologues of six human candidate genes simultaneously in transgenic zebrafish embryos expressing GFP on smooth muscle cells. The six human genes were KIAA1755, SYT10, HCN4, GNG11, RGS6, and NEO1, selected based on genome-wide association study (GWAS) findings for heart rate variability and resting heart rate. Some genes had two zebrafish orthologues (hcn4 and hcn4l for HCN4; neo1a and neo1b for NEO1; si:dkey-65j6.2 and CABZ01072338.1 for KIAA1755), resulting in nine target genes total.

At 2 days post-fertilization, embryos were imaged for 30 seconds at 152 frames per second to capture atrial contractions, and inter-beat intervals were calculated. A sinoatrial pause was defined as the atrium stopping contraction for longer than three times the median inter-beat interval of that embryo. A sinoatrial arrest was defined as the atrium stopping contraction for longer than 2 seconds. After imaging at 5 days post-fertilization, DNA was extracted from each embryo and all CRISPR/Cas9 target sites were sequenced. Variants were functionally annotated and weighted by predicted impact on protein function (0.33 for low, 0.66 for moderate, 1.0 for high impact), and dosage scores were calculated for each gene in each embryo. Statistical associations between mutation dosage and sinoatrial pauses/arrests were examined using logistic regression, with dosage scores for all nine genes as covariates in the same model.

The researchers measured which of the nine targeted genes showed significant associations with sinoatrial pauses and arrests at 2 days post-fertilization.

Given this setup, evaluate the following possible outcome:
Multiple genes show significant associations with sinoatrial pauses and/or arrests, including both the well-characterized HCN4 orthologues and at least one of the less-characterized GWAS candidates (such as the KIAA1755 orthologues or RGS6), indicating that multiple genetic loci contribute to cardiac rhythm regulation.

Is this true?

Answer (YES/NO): NO